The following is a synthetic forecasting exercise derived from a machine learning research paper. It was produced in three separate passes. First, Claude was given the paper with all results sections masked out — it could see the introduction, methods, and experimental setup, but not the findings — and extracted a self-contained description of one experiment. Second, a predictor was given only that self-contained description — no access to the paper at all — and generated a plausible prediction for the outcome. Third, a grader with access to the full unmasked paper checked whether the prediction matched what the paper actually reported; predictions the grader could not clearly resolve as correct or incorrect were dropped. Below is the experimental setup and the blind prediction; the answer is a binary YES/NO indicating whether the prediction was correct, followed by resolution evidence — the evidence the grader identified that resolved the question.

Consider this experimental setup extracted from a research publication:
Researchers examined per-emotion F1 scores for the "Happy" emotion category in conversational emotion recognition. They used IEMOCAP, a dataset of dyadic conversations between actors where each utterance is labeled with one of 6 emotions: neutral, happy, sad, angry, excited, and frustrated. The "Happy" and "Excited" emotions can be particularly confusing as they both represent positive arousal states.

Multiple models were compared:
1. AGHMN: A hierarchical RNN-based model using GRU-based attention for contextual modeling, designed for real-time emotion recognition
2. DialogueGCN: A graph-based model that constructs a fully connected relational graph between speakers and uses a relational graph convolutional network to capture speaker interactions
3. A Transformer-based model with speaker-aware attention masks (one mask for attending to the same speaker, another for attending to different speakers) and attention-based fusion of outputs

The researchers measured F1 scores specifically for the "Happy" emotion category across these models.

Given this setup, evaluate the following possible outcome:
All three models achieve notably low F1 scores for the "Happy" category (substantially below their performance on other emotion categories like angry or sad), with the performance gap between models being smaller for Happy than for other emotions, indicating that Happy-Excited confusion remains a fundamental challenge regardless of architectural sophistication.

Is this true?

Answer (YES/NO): NO